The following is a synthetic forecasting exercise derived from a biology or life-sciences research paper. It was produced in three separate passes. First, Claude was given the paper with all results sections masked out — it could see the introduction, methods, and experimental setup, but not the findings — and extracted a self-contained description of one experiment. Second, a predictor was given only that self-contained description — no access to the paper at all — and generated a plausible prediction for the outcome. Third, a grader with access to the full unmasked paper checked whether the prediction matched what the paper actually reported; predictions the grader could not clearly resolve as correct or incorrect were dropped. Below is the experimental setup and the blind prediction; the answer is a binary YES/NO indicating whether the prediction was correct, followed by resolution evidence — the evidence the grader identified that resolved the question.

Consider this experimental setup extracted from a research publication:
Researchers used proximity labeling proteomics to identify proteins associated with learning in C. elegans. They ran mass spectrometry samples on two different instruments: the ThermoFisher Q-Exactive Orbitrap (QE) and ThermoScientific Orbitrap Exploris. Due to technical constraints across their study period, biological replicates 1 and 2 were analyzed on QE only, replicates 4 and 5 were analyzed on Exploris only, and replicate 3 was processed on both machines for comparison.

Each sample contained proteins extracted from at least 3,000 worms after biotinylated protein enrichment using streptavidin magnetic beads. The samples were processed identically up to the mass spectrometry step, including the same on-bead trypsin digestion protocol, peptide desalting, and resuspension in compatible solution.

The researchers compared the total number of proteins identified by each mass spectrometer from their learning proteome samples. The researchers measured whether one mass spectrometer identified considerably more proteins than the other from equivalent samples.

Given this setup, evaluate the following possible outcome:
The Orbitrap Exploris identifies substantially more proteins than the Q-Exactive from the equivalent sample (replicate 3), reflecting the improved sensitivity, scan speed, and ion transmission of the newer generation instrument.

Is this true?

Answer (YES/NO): YES